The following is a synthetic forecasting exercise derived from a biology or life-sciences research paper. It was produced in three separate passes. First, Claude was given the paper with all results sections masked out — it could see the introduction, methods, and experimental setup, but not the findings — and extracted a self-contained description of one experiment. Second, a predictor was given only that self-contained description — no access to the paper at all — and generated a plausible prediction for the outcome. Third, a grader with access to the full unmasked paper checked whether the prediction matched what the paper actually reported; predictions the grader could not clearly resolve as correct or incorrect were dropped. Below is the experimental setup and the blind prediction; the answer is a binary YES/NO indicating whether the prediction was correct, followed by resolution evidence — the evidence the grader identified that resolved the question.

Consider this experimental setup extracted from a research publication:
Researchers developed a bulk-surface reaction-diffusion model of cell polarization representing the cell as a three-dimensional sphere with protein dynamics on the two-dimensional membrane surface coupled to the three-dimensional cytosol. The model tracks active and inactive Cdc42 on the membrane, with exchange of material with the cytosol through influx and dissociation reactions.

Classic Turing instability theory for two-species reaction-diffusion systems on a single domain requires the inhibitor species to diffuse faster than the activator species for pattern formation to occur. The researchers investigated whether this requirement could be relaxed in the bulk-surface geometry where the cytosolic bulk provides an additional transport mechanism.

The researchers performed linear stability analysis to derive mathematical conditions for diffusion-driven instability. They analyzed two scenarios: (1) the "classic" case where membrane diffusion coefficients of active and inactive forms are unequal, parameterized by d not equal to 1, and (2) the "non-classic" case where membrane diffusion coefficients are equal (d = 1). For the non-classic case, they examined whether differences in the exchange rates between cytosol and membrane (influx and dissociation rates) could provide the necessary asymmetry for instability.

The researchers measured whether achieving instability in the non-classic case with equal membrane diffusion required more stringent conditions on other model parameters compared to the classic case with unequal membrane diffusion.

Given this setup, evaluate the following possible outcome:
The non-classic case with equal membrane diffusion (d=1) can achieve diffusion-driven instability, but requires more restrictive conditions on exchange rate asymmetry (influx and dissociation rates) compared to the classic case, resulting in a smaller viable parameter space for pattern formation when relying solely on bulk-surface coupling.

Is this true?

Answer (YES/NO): NO